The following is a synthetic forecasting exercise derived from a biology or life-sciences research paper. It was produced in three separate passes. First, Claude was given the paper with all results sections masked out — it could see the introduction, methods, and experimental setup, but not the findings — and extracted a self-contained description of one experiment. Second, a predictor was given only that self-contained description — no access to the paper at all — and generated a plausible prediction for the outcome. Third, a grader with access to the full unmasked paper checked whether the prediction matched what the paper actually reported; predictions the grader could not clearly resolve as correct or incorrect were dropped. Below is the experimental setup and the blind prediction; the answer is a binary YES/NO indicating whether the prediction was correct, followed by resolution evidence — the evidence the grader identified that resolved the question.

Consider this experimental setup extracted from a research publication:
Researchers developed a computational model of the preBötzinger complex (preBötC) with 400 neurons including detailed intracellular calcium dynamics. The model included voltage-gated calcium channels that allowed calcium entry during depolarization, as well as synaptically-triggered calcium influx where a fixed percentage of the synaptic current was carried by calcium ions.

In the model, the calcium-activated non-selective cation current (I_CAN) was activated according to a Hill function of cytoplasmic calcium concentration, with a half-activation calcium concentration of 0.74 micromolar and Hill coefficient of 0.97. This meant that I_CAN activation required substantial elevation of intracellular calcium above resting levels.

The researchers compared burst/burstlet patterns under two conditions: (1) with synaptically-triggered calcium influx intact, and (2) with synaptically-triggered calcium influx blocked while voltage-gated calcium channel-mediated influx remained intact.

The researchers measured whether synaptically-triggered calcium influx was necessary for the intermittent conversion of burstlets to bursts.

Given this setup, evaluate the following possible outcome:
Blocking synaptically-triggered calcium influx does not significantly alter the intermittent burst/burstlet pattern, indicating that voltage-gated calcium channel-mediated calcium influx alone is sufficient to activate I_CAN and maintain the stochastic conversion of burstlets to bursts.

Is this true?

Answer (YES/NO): NO